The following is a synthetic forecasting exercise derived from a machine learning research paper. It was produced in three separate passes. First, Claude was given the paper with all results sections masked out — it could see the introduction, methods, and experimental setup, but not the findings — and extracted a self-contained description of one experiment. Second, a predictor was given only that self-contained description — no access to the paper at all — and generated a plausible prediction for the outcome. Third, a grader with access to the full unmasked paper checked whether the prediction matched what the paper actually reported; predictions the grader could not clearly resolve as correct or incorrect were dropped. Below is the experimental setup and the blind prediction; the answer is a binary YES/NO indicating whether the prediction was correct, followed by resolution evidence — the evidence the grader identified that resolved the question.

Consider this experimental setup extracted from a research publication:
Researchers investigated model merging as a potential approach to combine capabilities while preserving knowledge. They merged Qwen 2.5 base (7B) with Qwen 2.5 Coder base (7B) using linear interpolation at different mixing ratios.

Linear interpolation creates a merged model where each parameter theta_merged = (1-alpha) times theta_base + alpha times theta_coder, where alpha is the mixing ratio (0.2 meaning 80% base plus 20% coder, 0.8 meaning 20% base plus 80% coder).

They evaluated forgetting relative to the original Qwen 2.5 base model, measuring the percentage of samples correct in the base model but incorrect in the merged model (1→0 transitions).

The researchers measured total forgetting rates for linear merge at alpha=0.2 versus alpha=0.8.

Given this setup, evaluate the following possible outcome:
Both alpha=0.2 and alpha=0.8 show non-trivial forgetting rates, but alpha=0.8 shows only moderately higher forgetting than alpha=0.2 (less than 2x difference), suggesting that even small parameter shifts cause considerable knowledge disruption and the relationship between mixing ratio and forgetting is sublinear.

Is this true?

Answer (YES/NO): YES